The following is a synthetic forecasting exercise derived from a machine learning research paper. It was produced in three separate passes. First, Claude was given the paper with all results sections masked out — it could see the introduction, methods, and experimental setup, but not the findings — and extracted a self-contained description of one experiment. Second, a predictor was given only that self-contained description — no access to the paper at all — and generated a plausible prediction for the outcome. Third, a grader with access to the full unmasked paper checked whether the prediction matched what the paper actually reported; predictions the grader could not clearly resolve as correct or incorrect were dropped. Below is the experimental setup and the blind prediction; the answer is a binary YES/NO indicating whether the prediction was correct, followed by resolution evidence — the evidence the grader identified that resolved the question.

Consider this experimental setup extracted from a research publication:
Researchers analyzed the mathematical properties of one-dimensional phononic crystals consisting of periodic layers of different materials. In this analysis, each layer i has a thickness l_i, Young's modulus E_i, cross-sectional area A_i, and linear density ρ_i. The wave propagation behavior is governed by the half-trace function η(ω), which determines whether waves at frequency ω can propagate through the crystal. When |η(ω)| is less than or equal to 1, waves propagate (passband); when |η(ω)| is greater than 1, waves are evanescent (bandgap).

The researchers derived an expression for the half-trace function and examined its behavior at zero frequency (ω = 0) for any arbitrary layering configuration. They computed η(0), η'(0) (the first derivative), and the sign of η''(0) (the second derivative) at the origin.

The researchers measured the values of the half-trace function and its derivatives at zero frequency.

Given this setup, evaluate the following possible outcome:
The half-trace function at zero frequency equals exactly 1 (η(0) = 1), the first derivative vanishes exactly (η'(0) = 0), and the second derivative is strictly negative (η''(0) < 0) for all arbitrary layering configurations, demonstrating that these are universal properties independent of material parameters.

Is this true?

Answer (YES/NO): YES